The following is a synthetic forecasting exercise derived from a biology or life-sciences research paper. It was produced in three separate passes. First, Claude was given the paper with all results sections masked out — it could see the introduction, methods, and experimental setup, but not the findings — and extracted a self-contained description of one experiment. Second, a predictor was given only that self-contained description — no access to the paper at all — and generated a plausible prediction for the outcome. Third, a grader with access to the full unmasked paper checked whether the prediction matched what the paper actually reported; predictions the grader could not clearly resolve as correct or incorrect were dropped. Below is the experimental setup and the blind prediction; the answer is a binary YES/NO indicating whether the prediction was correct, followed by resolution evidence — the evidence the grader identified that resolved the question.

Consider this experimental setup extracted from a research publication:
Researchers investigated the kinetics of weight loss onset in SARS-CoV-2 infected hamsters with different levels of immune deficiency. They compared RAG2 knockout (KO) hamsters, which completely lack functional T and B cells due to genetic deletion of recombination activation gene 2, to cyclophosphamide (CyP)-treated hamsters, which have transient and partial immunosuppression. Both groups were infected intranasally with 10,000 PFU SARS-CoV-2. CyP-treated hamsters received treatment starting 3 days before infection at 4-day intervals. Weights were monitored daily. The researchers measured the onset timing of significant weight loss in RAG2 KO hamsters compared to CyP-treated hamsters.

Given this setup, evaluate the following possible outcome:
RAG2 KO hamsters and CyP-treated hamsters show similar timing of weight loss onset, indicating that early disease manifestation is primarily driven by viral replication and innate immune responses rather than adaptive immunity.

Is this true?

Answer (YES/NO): NO